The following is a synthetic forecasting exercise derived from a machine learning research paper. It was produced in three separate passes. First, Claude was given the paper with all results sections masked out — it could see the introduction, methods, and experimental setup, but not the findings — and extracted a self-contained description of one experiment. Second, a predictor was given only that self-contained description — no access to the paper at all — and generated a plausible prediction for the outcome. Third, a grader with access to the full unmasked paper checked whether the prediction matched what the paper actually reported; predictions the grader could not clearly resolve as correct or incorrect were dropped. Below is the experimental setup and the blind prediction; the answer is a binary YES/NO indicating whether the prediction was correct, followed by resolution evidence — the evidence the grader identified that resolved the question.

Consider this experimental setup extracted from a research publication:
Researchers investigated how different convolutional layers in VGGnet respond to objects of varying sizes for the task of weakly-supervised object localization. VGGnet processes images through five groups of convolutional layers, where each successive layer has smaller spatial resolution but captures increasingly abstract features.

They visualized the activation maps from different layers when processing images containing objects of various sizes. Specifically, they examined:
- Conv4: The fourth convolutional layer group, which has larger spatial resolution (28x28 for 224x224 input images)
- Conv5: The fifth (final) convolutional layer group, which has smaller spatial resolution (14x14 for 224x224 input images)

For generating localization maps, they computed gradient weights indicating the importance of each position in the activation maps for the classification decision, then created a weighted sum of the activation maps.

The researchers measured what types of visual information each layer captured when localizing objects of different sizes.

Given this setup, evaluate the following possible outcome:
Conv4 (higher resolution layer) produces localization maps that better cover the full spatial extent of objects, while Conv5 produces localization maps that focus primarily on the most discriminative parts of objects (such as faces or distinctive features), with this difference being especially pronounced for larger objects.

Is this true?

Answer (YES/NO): NO